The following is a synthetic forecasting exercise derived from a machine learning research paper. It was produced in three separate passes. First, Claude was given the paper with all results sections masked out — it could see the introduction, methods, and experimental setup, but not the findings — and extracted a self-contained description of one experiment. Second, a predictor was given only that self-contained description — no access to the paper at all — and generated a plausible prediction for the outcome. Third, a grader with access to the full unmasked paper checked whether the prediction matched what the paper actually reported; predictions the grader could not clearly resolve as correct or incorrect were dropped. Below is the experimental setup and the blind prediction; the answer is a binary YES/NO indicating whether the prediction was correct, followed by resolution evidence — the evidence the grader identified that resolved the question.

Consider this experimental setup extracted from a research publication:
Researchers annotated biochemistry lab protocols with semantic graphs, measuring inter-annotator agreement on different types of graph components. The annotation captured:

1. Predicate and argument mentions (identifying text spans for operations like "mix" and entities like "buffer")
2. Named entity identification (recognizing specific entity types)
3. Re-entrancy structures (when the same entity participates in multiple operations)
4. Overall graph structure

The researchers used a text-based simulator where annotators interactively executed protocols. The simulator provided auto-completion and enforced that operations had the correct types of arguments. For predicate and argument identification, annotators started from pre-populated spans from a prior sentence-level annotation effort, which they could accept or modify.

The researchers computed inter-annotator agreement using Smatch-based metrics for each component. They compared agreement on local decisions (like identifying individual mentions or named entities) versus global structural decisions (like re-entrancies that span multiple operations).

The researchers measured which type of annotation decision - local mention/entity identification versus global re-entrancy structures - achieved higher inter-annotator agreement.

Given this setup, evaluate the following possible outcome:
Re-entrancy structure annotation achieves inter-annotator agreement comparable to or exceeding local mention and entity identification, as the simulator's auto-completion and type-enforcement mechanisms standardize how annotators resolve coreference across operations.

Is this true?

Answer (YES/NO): NO